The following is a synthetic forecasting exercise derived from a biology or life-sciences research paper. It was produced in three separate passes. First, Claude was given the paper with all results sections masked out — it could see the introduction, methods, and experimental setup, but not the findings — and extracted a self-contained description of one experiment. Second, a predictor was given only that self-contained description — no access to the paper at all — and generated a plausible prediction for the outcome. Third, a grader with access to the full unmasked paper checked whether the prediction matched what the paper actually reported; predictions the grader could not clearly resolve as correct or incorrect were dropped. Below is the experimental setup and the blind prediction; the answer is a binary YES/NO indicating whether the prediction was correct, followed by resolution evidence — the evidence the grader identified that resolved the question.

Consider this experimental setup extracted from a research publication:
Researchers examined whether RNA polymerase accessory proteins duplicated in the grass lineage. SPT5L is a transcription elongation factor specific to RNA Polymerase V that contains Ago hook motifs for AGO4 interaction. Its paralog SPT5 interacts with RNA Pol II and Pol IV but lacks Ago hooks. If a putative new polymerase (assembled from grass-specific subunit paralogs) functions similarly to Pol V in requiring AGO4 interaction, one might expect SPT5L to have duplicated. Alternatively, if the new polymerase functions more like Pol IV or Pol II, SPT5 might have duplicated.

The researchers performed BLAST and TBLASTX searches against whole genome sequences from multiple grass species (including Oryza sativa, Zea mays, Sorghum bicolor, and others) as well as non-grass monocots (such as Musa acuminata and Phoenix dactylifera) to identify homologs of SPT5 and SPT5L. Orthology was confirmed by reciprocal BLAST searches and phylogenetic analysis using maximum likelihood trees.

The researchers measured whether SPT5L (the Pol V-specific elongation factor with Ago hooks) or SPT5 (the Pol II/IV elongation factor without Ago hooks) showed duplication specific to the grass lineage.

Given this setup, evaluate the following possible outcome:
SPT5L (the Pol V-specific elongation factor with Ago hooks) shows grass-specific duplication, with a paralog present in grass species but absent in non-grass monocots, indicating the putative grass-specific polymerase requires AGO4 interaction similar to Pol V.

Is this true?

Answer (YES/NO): NO